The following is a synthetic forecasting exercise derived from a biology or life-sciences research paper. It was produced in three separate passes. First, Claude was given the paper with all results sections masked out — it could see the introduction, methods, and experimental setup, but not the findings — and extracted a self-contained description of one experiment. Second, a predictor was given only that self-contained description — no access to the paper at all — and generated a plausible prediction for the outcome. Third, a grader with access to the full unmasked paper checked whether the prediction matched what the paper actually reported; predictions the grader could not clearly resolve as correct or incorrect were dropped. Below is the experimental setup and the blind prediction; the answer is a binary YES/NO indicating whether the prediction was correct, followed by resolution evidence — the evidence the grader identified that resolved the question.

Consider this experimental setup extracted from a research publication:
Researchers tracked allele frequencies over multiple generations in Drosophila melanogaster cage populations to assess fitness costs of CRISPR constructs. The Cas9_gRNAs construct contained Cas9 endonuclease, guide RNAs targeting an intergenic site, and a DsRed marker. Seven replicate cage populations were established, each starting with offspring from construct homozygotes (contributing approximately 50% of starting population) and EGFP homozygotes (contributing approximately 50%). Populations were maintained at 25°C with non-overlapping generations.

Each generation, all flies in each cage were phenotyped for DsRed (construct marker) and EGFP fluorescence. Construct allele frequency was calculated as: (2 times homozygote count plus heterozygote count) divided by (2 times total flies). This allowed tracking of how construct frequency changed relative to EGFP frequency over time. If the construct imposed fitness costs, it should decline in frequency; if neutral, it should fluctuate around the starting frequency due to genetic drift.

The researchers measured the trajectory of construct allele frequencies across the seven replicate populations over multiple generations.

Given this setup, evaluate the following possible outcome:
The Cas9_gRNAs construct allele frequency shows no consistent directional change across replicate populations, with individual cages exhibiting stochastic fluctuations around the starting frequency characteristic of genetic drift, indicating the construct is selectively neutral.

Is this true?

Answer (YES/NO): NO